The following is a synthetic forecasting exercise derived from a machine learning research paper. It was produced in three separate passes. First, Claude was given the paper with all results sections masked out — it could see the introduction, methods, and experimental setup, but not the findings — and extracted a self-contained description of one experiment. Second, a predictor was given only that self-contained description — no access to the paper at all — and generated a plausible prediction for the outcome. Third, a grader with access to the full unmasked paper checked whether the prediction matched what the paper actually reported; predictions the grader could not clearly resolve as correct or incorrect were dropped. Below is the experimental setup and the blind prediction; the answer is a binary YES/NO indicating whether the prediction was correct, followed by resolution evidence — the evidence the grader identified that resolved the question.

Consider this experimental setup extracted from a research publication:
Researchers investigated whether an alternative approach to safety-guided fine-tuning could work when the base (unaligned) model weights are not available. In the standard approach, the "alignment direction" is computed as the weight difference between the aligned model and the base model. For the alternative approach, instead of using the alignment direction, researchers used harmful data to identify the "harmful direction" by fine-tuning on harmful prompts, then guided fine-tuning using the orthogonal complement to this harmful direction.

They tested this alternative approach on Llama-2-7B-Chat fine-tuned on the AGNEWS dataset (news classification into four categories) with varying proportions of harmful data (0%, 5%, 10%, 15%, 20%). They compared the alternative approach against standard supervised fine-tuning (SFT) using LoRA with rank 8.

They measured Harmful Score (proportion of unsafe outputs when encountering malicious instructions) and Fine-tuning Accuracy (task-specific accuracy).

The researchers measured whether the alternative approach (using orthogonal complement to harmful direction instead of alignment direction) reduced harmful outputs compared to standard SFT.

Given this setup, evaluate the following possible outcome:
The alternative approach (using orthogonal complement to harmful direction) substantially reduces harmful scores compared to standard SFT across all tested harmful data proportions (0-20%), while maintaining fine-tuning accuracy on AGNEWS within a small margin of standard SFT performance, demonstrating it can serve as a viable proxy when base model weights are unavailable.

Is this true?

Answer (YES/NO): NO